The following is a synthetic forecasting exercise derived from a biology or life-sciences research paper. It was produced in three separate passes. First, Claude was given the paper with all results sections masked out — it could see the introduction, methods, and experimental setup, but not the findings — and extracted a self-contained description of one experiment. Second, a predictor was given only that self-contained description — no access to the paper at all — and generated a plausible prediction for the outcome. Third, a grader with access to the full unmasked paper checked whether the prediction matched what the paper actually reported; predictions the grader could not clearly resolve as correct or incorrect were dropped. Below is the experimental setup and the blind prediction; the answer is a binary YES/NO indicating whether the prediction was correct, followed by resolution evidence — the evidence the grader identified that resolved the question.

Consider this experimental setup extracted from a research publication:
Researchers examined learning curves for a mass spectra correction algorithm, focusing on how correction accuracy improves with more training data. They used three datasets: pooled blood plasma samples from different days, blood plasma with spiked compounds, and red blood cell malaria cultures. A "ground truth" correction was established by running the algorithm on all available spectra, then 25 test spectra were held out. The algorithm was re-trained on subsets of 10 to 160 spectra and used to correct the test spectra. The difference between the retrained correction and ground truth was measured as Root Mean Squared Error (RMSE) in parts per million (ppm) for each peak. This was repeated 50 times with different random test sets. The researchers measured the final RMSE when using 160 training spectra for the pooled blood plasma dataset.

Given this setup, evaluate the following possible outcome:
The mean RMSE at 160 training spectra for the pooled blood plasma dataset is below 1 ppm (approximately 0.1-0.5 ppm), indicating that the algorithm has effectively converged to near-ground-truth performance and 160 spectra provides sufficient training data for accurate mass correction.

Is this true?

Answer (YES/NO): NO